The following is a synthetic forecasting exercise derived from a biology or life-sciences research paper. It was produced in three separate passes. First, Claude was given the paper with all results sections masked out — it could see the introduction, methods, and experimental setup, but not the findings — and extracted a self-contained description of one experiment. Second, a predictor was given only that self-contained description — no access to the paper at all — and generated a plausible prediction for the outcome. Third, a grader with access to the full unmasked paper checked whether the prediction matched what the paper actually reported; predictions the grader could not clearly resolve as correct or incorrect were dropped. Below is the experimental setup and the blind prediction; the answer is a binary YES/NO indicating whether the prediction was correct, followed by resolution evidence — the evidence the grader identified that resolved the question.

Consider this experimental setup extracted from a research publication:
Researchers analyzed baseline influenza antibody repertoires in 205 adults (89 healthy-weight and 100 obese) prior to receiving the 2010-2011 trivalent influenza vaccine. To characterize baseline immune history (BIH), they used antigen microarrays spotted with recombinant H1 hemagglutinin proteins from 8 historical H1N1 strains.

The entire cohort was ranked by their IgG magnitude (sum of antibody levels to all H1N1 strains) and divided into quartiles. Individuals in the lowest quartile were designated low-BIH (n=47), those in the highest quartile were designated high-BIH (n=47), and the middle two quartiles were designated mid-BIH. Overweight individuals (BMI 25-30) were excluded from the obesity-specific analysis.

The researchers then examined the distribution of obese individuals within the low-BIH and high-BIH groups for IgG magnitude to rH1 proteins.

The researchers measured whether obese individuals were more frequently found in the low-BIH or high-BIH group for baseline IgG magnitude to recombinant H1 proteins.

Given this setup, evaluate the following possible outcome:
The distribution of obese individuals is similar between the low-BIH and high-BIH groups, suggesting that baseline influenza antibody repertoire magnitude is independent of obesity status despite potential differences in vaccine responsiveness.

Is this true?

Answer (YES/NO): NO